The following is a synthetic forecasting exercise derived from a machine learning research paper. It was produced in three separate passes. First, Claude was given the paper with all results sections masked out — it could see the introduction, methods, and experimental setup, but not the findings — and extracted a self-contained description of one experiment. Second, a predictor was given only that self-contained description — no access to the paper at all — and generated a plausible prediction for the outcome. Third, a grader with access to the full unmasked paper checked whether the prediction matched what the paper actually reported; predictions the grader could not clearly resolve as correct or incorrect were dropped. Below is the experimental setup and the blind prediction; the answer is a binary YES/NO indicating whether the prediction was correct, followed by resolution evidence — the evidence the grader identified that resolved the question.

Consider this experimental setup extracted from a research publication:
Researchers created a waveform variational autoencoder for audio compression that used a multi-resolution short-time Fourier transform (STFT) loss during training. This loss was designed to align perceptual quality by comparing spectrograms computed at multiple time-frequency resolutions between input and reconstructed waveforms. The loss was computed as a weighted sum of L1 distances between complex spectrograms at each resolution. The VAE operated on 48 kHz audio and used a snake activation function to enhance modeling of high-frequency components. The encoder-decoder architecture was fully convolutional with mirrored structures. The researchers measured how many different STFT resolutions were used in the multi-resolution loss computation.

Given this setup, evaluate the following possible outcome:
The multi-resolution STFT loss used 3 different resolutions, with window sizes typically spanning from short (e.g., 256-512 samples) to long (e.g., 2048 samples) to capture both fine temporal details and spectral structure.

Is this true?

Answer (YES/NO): NO